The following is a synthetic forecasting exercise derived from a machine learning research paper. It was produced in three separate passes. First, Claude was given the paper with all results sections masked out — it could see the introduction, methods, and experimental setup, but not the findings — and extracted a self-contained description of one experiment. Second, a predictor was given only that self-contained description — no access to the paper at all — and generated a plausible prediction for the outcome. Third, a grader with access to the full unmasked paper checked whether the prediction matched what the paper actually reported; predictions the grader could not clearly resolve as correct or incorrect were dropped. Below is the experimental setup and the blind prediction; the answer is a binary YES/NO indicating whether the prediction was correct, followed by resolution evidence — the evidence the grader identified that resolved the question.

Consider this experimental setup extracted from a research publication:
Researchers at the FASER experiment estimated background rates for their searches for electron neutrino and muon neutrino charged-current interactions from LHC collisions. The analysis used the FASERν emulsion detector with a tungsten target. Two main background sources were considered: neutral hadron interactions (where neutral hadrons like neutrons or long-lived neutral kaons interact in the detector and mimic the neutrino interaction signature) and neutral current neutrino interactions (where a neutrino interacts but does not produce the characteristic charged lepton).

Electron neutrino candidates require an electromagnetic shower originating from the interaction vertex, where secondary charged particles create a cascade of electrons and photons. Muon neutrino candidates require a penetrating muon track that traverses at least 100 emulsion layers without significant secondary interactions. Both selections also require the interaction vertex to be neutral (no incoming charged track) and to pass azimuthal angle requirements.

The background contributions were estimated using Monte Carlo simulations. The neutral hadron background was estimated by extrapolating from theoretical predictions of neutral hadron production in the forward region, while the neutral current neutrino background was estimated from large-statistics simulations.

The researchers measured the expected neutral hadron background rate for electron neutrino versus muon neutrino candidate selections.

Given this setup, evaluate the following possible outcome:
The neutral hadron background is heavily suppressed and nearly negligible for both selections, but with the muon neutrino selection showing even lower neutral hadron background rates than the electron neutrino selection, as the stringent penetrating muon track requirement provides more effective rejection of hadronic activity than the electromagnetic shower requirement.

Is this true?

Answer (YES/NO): NO